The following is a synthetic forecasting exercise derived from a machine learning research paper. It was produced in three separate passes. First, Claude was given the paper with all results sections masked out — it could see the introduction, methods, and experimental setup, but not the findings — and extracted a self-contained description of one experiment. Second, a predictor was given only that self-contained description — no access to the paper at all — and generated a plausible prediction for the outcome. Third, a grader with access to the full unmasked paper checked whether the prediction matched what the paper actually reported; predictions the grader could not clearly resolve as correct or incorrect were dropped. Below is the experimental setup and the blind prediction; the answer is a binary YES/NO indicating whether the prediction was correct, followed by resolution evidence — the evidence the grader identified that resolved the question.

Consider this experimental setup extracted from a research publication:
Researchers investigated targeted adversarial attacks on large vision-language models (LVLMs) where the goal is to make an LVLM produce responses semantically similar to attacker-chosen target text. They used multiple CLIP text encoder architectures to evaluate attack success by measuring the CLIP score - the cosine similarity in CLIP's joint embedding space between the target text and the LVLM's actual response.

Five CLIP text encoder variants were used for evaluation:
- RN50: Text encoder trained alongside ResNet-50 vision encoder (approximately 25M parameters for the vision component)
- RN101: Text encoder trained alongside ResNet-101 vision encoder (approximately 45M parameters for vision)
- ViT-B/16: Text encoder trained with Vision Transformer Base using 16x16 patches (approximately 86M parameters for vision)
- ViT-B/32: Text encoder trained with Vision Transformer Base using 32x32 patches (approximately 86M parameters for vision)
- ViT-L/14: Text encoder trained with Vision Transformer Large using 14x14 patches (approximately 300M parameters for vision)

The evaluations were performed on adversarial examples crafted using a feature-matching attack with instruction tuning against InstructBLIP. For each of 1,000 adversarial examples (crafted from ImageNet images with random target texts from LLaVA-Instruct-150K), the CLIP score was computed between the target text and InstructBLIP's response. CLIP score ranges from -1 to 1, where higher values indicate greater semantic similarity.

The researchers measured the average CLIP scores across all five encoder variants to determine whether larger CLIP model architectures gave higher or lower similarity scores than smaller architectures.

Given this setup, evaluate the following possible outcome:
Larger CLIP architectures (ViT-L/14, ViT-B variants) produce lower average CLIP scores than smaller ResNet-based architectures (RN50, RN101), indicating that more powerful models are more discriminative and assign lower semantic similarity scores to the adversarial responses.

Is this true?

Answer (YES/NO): NO